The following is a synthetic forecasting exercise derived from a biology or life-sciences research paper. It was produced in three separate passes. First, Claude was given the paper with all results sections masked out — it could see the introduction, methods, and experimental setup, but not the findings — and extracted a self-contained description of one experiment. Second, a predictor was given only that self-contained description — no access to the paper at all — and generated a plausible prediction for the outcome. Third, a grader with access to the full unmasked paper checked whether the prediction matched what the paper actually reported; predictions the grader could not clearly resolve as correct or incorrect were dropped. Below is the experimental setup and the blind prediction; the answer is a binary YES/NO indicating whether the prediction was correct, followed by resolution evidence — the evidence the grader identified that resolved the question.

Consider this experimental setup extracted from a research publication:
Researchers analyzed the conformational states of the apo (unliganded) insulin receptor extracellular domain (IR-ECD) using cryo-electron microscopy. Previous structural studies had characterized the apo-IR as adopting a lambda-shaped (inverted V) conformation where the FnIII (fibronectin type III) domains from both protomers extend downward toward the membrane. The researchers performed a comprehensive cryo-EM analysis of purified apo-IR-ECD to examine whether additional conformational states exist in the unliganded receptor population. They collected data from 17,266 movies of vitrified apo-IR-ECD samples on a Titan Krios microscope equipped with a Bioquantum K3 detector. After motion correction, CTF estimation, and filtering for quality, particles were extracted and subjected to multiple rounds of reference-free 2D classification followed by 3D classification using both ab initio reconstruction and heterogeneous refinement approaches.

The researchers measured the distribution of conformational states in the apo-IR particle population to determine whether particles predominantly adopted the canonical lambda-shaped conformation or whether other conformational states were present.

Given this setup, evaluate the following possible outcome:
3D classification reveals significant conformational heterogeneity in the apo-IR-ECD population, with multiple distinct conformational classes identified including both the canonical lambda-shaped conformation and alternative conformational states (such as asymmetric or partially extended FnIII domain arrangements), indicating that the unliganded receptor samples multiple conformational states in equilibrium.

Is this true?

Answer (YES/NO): YES